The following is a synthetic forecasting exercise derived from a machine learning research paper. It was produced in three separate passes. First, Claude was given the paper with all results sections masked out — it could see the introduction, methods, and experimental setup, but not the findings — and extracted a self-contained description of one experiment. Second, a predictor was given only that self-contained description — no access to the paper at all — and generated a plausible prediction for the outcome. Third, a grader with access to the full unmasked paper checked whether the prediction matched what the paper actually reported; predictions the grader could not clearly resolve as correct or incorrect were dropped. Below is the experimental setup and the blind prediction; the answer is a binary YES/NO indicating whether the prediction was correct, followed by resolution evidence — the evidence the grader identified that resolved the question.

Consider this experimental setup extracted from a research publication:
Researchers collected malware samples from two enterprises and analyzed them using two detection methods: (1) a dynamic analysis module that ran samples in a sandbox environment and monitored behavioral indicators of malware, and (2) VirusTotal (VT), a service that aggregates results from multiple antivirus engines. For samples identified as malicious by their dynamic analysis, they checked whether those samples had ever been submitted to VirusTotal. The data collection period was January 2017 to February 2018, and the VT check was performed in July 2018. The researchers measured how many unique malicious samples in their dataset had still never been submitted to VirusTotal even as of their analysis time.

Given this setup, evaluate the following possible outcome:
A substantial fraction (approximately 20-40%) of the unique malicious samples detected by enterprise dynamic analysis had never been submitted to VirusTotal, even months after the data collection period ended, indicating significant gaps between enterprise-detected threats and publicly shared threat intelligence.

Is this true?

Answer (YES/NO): NO